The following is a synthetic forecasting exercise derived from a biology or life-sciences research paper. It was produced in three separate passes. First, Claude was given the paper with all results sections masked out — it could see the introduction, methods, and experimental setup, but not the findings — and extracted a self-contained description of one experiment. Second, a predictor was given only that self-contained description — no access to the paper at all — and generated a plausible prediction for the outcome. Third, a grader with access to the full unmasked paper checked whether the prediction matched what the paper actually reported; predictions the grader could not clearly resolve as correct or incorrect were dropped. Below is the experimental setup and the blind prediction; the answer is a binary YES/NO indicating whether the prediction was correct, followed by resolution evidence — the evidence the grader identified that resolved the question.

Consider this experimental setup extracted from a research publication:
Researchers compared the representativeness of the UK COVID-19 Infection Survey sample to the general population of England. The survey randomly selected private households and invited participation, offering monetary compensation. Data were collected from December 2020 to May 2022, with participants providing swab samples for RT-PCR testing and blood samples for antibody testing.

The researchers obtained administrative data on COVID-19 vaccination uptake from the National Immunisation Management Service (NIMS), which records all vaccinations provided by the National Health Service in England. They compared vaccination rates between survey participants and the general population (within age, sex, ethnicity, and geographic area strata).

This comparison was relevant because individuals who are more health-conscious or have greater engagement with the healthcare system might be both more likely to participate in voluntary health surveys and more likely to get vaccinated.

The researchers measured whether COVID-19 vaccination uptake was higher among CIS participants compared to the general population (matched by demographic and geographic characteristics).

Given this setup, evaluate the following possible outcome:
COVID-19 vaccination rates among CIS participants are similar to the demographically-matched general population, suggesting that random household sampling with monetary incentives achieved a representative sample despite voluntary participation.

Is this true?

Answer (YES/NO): NO